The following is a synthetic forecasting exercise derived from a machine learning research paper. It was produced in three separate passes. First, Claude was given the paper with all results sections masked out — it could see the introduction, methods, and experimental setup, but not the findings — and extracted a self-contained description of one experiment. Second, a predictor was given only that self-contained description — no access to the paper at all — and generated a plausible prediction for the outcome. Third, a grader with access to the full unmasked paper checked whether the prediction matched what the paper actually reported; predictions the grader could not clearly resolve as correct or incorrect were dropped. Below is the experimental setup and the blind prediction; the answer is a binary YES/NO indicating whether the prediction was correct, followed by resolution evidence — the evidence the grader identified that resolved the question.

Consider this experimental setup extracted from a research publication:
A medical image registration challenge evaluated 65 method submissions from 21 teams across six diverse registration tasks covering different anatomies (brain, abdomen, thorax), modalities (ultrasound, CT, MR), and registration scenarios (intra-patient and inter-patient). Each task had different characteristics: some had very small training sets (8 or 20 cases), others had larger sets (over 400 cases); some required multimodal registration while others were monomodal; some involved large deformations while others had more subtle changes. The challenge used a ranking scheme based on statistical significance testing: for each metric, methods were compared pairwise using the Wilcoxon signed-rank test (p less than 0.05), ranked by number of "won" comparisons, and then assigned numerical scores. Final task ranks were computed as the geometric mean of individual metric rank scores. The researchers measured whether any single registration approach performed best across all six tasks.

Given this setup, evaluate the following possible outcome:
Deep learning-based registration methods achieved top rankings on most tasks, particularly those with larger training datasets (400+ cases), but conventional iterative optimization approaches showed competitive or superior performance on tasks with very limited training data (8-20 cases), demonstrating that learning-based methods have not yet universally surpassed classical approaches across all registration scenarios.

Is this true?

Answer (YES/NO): NO